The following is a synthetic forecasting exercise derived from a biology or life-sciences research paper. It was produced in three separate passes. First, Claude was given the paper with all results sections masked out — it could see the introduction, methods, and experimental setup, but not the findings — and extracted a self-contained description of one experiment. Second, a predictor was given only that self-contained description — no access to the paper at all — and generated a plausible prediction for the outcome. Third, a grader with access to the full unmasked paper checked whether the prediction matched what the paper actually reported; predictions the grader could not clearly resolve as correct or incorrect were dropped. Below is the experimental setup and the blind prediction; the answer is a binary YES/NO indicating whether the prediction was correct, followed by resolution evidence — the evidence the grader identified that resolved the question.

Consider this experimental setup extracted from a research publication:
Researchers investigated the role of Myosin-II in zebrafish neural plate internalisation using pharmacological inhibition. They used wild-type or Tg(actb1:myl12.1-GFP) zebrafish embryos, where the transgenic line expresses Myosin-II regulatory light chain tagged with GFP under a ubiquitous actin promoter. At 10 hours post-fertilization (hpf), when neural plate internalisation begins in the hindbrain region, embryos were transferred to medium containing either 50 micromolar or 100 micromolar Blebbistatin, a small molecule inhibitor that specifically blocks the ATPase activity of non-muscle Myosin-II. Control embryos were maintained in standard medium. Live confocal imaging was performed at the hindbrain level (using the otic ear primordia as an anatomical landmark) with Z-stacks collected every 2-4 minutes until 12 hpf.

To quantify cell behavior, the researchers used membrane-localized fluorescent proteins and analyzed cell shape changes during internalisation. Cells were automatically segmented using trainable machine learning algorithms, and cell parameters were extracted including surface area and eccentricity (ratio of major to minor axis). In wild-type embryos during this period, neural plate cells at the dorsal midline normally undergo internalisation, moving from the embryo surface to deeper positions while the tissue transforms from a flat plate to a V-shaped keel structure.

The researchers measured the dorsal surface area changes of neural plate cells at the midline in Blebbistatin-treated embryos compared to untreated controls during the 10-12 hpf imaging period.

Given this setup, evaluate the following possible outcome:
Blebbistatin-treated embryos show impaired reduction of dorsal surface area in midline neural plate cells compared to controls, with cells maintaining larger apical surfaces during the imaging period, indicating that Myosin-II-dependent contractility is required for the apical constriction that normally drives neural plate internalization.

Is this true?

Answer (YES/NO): YES